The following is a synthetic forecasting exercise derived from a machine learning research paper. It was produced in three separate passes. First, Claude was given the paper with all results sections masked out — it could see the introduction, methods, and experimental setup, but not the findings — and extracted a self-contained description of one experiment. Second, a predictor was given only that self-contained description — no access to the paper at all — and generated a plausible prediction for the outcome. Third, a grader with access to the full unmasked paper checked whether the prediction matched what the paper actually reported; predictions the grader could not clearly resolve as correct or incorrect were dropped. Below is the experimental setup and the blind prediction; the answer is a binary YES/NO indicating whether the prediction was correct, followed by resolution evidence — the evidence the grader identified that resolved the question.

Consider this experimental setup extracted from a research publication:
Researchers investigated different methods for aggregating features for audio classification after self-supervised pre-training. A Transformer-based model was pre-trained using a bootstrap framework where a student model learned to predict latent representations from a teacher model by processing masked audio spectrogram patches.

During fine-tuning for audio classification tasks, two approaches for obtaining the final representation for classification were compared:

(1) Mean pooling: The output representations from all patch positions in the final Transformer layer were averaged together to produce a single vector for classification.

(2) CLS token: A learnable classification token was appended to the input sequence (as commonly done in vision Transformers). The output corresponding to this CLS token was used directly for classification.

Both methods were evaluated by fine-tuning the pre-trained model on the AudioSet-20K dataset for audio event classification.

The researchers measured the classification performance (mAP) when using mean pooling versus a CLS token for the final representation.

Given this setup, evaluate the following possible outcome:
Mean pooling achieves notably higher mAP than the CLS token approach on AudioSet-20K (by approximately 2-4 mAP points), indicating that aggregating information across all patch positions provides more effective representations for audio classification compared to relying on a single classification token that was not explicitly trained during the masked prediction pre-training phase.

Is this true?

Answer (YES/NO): NO